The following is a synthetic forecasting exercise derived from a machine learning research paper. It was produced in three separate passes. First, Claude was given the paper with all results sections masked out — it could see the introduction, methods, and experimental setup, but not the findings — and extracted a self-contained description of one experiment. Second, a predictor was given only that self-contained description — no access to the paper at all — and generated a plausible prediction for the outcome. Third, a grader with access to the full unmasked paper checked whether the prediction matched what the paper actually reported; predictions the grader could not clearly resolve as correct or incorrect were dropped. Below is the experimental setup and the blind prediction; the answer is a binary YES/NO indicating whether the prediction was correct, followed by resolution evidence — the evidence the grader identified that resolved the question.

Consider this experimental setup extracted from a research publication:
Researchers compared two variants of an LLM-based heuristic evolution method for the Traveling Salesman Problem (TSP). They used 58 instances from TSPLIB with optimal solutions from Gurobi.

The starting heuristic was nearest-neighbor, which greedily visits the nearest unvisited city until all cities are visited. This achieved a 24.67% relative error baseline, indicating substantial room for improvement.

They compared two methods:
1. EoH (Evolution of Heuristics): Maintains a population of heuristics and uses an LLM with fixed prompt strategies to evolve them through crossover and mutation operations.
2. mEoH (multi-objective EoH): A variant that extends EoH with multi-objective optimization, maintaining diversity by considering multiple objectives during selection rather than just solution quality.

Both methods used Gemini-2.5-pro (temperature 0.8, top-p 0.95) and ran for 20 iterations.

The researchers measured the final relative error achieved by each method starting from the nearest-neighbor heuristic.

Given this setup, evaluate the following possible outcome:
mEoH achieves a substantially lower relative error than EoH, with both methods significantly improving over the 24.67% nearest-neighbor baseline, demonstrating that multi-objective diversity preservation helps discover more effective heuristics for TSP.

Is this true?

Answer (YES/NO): NO